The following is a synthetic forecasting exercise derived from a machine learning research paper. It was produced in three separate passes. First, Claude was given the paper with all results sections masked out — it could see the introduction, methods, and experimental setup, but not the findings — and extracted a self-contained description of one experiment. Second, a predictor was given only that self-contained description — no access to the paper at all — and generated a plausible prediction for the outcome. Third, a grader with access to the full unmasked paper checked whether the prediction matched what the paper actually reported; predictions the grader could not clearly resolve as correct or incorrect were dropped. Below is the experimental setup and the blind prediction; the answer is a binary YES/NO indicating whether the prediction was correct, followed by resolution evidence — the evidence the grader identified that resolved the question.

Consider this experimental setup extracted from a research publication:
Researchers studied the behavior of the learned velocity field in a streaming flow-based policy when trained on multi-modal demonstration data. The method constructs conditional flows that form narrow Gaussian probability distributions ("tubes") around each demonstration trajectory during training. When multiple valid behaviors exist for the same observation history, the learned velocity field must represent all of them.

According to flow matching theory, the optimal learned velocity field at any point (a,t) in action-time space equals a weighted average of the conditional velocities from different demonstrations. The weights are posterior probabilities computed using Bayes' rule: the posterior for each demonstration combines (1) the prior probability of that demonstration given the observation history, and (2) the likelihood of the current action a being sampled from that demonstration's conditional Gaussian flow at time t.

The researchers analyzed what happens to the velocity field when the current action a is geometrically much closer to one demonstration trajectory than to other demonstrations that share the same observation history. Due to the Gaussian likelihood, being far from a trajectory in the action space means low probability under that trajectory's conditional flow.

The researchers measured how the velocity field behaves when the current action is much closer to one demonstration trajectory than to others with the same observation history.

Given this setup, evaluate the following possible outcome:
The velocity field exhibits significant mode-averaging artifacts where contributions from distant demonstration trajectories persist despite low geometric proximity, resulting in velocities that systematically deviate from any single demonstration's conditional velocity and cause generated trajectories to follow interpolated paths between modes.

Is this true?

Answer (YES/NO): NO